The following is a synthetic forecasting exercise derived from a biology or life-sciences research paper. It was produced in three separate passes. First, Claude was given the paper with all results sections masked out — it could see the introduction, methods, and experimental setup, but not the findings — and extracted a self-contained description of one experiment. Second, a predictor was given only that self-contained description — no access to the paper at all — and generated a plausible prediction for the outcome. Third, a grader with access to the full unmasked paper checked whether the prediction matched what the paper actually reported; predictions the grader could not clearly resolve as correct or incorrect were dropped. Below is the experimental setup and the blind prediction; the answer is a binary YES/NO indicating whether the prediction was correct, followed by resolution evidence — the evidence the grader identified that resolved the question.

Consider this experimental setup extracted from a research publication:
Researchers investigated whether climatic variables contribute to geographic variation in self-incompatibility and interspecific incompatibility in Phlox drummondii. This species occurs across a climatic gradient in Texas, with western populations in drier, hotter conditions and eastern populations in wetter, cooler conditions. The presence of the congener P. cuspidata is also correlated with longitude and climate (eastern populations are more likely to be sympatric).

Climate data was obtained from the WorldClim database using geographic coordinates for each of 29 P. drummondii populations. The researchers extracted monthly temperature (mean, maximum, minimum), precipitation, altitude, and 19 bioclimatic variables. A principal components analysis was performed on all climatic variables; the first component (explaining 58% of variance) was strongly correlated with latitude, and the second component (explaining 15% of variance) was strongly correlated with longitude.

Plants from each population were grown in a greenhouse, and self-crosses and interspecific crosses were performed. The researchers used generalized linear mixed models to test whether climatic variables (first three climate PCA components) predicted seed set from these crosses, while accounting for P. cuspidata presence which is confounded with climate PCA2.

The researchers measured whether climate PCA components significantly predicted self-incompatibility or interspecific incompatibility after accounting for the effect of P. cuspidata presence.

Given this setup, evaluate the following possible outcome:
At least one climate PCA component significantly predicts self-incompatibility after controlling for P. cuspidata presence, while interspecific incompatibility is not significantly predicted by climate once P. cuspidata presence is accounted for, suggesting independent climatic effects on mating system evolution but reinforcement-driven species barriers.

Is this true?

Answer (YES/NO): NO